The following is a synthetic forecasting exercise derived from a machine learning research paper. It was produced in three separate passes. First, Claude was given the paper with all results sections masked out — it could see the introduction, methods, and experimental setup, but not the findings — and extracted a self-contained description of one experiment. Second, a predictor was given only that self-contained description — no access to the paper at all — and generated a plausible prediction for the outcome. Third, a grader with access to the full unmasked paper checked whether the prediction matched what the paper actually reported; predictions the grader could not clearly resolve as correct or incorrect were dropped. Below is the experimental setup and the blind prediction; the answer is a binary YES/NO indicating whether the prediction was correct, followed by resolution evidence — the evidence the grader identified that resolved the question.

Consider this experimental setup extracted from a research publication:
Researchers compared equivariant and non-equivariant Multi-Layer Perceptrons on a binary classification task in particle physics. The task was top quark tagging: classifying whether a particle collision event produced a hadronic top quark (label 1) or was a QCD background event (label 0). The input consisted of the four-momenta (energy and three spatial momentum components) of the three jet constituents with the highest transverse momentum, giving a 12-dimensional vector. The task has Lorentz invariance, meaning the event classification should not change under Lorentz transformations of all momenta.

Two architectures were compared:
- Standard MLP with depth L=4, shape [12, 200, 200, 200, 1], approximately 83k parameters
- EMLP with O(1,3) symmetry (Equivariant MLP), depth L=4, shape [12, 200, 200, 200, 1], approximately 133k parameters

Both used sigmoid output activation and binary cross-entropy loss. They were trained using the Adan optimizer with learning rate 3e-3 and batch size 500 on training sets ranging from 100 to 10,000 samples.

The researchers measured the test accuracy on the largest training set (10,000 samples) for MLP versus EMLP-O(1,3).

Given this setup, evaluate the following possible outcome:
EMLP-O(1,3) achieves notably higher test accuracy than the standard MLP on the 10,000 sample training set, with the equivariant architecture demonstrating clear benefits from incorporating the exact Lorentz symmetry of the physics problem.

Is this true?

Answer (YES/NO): YES